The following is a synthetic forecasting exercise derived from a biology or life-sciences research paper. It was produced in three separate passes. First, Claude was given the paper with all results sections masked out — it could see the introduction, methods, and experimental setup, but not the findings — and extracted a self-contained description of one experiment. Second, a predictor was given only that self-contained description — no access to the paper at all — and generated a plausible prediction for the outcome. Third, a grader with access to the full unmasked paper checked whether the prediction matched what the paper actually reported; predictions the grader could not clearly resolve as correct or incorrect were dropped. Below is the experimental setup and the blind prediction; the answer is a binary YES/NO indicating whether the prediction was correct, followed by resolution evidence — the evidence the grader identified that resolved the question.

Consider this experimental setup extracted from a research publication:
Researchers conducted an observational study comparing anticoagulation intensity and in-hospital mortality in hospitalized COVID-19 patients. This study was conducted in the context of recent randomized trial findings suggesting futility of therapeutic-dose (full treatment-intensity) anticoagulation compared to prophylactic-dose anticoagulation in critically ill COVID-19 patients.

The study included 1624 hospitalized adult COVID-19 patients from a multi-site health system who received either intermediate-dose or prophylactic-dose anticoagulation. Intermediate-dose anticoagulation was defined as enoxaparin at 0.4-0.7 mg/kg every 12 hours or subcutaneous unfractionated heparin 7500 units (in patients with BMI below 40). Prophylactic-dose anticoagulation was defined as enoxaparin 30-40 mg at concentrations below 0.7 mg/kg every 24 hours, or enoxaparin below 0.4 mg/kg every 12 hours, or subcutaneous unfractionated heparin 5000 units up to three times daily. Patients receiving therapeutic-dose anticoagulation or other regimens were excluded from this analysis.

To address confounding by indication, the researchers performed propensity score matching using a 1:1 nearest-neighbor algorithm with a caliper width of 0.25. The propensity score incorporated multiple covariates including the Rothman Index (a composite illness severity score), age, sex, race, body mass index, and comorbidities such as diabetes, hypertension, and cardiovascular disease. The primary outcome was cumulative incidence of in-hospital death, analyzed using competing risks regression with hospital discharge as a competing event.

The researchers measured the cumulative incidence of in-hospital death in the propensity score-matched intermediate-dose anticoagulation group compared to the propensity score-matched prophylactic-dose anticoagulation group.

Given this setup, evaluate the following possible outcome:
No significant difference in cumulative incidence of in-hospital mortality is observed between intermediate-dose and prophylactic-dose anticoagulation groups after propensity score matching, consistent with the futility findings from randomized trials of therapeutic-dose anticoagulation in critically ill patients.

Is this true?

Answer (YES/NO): NO